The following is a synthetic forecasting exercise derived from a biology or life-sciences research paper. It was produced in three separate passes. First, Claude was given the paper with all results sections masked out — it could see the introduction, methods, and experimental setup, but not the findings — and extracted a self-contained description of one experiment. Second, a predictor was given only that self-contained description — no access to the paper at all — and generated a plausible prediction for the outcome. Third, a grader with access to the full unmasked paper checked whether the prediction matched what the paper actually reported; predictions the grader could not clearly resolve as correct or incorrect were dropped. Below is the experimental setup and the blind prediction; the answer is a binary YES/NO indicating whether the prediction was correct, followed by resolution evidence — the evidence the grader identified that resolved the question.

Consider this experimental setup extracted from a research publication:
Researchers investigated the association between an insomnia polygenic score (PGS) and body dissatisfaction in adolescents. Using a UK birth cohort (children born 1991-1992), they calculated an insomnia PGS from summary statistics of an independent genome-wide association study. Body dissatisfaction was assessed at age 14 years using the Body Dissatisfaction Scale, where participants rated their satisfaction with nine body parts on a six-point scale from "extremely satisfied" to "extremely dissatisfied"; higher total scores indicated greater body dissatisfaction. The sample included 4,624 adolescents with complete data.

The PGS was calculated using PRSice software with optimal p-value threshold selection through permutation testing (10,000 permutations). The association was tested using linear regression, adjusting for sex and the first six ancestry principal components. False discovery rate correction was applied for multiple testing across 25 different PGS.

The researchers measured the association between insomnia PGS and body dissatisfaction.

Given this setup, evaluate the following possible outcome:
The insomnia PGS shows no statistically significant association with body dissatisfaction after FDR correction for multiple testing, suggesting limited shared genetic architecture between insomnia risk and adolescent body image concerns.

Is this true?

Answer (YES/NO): NO